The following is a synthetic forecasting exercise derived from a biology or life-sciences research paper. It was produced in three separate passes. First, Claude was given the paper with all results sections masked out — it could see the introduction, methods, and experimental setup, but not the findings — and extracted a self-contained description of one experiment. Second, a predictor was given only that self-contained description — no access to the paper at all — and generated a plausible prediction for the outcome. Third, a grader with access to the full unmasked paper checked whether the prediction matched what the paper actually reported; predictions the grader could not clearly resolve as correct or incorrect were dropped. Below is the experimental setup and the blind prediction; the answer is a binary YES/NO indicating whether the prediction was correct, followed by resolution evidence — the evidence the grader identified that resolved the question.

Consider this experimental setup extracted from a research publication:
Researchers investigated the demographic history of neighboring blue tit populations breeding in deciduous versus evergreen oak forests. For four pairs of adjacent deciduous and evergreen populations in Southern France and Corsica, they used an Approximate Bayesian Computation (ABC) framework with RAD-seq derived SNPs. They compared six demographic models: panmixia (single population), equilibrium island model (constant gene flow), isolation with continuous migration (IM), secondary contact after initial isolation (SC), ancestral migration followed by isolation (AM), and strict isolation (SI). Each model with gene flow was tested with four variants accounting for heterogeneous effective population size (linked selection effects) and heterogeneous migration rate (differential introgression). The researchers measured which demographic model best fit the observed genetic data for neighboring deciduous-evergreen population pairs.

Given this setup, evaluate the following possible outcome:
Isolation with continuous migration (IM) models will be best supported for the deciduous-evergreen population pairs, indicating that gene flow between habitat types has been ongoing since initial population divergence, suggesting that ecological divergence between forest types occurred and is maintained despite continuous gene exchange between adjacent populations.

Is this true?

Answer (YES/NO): NO